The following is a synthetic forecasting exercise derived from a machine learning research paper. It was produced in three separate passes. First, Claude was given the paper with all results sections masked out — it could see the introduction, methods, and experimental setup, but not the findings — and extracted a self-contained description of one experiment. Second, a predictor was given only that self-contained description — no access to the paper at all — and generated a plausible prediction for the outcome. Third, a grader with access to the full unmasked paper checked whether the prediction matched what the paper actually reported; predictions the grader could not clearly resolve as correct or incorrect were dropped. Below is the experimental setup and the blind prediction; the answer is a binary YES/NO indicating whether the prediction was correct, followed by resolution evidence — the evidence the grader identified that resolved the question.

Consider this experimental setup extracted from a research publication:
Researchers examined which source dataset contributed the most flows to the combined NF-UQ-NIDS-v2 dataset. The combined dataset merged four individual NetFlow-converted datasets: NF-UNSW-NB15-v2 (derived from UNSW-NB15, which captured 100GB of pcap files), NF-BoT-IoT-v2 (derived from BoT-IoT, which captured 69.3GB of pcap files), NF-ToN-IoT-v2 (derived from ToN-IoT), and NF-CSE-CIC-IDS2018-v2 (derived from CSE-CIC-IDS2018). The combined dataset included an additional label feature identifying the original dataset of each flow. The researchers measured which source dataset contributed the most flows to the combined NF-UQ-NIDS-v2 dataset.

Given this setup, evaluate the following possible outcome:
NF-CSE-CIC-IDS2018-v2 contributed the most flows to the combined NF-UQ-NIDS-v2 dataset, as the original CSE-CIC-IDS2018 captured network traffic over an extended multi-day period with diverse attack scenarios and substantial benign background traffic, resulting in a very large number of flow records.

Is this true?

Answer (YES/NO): NO